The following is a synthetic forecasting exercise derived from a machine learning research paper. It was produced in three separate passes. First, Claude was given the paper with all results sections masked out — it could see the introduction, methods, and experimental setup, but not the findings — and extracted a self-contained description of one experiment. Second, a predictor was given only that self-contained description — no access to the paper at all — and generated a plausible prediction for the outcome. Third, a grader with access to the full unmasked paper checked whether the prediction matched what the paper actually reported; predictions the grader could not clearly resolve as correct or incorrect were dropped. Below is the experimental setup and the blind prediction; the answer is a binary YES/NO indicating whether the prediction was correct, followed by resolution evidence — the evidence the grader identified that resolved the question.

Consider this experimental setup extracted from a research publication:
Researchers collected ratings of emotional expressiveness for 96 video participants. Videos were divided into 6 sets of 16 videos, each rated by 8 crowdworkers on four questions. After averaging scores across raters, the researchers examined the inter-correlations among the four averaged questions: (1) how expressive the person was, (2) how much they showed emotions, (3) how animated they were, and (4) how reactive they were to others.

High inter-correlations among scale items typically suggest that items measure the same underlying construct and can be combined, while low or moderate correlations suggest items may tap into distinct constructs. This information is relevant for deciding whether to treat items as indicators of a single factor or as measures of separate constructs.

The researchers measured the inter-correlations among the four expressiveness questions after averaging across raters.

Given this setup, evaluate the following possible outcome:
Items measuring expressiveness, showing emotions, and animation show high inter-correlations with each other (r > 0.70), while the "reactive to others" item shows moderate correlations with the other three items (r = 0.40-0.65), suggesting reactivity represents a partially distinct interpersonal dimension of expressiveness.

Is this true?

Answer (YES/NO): NO